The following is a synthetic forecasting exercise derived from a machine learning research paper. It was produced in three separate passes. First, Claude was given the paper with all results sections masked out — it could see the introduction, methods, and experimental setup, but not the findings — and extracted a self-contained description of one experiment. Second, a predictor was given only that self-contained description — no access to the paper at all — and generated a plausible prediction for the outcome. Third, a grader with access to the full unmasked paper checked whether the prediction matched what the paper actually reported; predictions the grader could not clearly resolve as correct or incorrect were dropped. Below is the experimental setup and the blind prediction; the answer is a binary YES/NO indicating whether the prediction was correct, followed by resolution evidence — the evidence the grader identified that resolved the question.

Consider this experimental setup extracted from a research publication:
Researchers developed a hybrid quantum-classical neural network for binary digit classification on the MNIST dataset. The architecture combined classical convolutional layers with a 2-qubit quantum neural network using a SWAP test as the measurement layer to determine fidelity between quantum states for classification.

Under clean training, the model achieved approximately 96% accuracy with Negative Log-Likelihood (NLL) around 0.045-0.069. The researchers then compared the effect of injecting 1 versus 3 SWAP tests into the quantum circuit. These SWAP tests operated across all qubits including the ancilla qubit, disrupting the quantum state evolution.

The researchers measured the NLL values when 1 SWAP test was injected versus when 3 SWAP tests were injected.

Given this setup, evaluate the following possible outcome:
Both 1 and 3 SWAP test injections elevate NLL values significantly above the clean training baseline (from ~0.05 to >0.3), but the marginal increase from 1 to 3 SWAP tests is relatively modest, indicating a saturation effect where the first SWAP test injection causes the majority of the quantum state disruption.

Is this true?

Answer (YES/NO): NO